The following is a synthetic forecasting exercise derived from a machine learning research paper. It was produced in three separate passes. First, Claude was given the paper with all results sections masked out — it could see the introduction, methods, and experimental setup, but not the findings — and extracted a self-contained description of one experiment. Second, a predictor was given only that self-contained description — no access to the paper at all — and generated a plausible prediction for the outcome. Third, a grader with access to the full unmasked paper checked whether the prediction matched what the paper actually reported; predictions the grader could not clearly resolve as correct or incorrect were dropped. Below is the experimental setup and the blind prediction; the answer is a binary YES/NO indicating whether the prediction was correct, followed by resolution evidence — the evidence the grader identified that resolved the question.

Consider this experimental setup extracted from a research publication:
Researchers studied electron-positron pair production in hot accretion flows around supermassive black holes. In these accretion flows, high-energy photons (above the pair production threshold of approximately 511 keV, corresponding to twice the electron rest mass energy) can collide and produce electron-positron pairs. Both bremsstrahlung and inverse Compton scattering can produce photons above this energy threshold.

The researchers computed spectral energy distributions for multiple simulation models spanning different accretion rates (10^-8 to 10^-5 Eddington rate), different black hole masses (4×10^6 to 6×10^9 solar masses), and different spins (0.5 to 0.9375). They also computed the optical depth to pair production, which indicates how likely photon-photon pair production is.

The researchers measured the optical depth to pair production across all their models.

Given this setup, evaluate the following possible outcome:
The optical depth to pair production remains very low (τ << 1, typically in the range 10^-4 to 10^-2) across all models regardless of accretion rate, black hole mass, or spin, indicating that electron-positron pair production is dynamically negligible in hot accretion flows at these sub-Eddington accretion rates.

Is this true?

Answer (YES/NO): YES